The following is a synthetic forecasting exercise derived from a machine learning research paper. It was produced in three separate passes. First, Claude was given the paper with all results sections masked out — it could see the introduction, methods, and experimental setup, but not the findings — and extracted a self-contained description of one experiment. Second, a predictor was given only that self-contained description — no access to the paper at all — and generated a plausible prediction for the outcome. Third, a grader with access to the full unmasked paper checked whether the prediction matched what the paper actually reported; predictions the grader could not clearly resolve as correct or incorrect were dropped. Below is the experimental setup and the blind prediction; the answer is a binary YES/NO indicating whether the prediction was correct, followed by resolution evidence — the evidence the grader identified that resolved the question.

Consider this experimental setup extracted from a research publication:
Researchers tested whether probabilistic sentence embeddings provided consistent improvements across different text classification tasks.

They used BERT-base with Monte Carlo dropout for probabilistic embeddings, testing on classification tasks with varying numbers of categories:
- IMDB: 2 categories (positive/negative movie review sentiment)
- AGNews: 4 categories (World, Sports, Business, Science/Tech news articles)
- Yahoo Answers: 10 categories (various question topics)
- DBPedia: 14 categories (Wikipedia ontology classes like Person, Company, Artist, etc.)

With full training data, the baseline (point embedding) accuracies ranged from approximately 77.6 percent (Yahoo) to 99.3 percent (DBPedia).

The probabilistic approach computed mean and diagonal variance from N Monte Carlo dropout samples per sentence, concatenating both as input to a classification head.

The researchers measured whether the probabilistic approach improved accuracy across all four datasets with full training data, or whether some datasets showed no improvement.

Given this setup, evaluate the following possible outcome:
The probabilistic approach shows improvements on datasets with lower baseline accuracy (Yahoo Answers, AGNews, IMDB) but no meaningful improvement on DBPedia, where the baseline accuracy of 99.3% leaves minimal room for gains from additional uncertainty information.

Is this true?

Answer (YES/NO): YES